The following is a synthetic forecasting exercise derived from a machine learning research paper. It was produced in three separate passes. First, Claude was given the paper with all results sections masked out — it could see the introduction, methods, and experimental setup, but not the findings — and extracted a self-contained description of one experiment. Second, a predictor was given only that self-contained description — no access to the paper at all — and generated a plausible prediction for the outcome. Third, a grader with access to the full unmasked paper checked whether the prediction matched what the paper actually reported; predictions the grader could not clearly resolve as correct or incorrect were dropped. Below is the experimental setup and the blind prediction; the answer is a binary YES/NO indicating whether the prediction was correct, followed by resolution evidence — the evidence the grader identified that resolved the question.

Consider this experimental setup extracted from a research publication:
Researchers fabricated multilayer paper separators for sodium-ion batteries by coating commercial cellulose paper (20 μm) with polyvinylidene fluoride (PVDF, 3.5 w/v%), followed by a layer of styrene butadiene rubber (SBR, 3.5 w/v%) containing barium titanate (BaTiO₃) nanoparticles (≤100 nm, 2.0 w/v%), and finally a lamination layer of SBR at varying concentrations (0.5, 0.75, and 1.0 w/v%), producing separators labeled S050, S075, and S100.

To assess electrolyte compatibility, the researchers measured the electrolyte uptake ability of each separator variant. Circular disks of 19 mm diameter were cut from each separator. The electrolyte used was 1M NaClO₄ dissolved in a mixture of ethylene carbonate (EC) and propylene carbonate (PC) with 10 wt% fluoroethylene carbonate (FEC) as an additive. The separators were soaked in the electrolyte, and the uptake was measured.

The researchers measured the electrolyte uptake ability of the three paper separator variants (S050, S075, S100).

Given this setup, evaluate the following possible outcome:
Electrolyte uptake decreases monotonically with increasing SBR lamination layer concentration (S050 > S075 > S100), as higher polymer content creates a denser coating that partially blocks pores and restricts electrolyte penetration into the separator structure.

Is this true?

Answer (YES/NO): NO